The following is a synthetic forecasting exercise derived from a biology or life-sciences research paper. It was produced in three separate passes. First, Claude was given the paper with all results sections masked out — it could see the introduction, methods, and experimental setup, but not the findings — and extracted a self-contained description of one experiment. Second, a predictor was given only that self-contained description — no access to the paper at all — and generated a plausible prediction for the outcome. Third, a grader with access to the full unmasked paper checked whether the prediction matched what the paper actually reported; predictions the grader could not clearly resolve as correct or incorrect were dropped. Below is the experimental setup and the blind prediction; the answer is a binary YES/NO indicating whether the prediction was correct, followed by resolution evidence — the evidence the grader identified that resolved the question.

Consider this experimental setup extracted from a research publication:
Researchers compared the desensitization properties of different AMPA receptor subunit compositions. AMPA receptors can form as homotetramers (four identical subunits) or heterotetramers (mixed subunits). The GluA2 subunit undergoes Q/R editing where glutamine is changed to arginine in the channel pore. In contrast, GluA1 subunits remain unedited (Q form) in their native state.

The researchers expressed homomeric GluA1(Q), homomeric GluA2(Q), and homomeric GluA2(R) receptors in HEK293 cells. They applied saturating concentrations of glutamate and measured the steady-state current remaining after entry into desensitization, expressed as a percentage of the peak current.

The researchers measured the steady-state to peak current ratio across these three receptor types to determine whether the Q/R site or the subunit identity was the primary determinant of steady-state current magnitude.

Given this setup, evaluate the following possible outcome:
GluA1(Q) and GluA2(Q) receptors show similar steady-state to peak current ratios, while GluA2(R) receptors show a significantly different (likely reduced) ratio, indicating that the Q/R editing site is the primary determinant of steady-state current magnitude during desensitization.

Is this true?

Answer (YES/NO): NO